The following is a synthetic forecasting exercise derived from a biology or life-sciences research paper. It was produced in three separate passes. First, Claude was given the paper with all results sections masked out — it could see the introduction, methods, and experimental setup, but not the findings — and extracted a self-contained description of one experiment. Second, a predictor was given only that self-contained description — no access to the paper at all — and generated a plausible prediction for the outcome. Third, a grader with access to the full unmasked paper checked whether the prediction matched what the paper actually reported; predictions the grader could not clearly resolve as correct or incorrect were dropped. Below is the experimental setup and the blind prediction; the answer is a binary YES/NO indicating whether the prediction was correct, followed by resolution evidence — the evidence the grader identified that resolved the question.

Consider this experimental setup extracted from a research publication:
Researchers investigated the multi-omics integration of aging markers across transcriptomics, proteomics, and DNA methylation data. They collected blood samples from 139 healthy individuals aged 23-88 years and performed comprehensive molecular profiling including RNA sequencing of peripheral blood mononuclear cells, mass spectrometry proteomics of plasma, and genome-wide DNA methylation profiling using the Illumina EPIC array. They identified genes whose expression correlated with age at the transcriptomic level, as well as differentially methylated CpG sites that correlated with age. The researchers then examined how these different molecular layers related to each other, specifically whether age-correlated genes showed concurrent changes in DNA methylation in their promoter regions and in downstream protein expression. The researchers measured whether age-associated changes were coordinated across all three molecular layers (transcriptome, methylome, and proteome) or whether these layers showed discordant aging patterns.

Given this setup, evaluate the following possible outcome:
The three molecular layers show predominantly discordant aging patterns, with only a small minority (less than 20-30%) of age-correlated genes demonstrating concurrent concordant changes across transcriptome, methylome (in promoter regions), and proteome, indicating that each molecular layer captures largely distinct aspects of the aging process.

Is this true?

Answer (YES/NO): YES